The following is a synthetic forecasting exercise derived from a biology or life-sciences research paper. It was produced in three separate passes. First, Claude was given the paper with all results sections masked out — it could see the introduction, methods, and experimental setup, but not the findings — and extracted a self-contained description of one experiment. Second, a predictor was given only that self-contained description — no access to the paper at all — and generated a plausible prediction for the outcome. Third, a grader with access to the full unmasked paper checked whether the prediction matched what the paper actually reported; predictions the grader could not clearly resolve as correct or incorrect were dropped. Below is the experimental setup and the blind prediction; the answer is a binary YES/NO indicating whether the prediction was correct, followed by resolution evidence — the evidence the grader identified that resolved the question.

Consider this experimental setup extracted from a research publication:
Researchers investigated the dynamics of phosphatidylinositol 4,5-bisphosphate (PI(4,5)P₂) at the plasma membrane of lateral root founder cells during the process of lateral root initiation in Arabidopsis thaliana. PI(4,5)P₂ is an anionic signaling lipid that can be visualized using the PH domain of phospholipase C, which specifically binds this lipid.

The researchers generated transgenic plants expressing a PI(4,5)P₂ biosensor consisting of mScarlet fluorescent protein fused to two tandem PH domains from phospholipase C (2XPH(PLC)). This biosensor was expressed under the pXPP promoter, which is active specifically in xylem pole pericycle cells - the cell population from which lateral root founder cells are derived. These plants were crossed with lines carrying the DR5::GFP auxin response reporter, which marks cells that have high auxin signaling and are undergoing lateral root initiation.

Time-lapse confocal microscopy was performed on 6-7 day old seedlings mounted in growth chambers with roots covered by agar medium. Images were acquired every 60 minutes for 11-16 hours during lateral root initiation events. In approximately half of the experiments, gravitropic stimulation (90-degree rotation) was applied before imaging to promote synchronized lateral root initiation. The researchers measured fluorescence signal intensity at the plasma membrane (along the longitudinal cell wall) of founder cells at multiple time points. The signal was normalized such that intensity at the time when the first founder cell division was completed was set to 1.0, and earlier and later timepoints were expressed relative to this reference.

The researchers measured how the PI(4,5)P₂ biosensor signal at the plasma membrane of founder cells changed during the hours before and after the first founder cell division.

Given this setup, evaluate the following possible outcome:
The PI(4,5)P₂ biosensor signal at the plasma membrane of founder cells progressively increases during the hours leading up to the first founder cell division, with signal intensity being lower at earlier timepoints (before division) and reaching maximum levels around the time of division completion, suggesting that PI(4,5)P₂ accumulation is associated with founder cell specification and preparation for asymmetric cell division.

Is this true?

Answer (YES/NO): NO